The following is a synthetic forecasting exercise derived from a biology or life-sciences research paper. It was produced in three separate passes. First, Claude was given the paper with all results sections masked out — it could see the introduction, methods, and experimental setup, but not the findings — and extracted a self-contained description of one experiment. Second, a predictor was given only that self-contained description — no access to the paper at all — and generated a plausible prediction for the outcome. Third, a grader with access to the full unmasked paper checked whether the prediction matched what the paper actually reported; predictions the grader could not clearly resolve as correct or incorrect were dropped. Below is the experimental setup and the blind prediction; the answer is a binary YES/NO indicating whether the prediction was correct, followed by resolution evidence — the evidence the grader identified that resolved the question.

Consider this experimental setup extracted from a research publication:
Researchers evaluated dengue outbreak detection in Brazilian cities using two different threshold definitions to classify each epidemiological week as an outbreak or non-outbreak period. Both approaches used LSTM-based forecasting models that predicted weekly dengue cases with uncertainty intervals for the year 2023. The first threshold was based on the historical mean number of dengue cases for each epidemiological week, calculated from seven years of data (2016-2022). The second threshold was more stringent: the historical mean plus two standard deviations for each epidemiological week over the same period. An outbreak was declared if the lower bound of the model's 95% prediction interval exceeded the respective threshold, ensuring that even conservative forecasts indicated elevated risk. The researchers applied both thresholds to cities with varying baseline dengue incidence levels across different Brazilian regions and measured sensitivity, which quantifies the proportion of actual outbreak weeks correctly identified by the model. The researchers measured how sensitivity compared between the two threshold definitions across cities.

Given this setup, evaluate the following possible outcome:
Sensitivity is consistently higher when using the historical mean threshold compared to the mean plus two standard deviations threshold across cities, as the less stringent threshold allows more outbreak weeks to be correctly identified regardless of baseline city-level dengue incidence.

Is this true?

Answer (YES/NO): YES